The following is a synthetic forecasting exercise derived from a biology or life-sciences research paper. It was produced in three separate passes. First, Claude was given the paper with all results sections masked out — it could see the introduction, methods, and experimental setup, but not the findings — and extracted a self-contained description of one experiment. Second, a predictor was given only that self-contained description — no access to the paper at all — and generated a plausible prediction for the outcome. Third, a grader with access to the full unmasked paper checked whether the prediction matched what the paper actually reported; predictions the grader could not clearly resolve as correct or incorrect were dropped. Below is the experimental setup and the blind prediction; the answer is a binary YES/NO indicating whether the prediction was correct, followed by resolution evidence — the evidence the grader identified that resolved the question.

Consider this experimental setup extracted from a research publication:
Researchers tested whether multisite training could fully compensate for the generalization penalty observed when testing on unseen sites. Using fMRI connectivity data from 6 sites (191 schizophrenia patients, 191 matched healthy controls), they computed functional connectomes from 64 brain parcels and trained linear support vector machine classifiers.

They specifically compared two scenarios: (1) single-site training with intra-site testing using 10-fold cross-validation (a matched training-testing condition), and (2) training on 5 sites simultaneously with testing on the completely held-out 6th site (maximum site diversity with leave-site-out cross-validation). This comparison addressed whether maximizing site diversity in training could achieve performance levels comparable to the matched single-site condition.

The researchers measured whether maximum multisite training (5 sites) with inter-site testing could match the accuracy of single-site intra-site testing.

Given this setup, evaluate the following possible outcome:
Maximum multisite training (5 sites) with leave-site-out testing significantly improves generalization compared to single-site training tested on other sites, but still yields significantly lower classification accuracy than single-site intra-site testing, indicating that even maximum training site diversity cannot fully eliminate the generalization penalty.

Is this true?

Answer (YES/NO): NO